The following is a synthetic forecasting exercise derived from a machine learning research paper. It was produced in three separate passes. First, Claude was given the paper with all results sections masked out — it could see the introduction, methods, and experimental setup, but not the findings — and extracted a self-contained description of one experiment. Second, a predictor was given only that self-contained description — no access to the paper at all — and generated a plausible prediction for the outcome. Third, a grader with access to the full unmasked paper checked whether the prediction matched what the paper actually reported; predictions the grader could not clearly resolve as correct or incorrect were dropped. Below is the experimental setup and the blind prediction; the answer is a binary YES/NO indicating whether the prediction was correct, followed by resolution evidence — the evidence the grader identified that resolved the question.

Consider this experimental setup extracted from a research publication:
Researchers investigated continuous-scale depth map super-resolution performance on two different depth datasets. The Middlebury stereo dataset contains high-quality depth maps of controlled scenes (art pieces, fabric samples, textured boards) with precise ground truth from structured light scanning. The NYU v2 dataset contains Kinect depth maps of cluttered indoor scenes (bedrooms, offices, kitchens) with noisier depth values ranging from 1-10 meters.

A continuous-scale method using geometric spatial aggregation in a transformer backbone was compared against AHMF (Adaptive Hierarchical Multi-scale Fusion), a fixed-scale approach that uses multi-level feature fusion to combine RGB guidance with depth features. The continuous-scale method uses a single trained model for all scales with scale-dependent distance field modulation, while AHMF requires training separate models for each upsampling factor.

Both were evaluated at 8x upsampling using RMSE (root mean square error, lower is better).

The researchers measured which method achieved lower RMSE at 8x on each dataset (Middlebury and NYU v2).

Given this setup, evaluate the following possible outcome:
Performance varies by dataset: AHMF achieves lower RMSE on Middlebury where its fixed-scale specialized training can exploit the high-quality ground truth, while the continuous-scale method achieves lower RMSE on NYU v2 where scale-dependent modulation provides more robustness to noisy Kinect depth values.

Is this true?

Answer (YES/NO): YES